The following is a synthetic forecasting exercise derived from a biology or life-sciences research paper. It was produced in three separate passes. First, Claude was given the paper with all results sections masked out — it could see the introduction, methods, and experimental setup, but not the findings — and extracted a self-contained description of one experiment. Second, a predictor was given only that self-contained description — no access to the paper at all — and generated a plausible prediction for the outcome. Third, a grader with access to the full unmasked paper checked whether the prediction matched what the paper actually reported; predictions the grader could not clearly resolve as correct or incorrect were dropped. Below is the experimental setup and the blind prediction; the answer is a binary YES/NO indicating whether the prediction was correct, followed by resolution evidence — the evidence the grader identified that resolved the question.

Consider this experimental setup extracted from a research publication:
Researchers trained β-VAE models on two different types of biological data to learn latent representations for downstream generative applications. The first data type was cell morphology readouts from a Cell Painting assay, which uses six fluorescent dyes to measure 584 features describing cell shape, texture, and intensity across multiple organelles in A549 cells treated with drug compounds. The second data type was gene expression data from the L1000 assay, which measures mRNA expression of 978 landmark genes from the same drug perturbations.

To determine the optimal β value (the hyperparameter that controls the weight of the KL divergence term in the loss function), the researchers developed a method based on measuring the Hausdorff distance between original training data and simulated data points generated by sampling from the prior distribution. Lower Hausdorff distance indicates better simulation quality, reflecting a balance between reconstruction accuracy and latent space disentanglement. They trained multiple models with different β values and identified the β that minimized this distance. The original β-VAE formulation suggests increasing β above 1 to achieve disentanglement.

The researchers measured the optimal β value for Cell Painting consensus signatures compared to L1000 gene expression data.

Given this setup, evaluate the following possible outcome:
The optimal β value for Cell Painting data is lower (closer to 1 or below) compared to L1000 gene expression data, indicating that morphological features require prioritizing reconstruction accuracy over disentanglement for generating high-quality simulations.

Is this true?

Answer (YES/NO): YES